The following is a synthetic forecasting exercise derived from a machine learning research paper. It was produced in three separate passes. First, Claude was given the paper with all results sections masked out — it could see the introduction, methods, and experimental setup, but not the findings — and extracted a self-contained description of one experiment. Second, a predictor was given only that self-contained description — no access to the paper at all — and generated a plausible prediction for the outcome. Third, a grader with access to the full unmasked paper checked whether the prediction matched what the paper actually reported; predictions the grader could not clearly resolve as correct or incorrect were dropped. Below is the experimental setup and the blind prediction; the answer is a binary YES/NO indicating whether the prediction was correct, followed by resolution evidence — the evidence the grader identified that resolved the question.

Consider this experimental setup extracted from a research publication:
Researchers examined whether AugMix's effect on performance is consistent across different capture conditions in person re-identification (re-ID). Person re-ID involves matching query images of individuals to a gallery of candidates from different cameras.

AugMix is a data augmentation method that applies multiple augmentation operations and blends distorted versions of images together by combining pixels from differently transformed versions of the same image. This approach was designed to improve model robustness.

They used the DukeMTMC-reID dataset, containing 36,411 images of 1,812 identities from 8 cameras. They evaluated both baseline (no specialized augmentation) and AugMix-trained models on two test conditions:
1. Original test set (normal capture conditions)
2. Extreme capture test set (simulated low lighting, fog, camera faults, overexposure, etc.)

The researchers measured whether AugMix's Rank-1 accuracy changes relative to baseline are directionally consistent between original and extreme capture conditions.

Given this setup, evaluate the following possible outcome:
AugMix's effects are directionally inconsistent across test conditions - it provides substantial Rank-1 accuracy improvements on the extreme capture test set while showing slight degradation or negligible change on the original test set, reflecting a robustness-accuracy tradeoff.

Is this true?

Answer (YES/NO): NO